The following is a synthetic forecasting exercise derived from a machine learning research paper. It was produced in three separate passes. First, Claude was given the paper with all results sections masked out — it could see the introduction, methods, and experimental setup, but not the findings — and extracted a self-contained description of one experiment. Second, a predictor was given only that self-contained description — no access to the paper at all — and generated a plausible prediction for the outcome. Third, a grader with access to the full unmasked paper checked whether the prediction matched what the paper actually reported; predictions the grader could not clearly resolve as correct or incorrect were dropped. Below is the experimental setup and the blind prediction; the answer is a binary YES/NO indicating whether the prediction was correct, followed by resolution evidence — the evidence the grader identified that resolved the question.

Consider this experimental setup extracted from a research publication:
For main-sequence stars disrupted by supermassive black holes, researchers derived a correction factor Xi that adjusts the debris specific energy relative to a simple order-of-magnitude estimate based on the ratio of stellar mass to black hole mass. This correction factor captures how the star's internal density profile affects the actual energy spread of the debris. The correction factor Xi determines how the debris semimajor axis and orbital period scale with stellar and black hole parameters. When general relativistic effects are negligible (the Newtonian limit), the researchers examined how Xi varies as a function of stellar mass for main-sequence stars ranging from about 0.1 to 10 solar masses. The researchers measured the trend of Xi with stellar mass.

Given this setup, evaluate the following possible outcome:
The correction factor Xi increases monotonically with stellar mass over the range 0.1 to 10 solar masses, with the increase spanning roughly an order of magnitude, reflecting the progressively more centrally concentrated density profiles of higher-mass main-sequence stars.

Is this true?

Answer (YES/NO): NO